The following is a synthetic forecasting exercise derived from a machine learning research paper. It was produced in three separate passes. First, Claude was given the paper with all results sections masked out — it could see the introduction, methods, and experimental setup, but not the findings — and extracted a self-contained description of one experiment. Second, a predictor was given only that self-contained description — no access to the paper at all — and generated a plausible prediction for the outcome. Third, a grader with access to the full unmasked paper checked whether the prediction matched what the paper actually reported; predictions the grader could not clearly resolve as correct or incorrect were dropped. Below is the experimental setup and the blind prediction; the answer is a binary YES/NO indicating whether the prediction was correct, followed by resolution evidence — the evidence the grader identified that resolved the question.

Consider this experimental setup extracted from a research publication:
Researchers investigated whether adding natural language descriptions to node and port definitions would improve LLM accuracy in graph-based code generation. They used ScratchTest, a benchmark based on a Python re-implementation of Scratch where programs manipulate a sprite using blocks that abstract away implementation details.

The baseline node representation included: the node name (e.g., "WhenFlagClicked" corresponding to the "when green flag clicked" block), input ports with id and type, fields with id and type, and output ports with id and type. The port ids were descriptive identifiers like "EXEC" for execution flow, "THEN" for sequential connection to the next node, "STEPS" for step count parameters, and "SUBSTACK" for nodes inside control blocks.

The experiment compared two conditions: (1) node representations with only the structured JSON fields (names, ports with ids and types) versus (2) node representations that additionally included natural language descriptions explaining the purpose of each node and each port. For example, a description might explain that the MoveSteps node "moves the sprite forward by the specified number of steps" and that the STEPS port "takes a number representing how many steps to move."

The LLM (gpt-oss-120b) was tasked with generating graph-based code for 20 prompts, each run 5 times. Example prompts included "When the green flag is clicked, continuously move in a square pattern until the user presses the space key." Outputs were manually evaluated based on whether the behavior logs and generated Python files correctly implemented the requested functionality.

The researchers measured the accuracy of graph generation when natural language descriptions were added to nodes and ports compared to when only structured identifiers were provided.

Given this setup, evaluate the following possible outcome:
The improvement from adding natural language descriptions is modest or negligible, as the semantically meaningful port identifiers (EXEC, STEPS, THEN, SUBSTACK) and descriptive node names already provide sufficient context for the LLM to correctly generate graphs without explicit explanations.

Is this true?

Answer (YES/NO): YES